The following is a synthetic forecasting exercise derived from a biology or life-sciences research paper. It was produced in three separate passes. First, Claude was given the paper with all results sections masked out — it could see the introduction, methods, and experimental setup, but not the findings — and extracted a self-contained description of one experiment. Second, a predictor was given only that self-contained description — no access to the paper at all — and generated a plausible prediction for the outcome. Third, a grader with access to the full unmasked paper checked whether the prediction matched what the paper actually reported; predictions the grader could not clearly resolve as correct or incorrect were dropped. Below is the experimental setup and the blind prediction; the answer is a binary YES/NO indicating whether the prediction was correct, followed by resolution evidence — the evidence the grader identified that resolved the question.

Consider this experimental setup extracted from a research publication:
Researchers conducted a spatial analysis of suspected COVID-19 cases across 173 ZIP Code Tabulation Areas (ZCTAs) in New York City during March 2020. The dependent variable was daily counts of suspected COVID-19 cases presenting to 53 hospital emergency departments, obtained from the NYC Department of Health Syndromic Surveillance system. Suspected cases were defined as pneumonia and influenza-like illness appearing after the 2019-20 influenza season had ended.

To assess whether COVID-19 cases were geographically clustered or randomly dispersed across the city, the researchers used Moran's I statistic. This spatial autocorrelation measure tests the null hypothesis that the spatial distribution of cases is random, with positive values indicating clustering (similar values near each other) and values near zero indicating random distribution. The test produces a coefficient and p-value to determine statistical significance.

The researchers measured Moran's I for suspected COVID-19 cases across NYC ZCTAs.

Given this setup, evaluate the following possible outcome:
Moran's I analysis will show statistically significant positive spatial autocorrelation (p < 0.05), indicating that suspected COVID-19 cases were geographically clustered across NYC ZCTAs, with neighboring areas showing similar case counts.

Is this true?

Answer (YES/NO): YES